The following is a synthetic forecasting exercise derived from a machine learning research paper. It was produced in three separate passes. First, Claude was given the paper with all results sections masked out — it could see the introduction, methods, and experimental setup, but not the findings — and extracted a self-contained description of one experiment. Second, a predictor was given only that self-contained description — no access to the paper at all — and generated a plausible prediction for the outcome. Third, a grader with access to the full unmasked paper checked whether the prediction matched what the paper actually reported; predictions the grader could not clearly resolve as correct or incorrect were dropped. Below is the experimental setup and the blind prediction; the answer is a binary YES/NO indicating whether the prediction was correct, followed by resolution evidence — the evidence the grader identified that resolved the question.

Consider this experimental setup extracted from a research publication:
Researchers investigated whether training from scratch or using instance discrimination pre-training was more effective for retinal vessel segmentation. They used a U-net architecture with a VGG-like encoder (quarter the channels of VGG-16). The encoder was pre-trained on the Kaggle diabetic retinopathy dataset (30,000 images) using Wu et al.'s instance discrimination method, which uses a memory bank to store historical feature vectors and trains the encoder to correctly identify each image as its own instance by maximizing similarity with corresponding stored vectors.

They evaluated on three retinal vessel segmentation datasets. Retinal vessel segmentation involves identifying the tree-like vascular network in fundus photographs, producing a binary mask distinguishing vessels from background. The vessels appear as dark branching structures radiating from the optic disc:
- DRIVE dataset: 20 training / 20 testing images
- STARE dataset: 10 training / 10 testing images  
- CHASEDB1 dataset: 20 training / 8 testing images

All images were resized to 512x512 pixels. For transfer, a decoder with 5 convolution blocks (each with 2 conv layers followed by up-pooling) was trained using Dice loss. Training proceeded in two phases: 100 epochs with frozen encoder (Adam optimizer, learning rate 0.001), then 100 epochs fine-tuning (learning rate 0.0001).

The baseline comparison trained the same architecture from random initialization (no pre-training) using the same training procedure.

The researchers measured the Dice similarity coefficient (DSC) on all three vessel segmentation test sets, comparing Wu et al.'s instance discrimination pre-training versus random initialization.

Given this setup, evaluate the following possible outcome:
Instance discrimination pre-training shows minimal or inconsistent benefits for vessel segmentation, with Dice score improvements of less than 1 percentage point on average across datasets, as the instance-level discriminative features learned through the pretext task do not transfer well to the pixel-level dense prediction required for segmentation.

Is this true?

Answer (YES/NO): NO